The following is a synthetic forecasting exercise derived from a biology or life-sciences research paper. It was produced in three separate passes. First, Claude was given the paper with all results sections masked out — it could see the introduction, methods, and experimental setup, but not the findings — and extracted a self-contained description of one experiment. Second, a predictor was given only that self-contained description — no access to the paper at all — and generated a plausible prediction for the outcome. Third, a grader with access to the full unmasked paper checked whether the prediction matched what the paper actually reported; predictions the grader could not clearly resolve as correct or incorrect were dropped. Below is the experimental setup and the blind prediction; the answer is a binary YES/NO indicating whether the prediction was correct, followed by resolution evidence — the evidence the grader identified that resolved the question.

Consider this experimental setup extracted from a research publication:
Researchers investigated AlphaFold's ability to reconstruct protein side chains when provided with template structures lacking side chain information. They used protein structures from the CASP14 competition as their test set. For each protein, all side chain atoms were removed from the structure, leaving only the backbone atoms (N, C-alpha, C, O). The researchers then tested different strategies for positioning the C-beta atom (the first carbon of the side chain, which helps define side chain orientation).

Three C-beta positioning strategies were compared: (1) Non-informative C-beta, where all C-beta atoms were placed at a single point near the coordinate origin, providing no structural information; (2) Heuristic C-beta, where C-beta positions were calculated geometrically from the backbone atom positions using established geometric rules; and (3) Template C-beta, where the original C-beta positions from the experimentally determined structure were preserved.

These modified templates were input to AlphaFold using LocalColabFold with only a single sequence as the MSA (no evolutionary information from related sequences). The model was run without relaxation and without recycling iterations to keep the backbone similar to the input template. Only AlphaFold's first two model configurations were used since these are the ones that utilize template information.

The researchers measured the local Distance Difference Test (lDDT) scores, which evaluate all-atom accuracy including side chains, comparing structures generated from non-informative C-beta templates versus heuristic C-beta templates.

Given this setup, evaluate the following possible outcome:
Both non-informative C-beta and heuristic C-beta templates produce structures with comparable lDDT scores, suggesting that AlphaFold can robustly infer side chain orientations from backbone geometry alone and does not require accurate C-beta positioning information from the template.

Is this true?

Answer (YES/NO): NO